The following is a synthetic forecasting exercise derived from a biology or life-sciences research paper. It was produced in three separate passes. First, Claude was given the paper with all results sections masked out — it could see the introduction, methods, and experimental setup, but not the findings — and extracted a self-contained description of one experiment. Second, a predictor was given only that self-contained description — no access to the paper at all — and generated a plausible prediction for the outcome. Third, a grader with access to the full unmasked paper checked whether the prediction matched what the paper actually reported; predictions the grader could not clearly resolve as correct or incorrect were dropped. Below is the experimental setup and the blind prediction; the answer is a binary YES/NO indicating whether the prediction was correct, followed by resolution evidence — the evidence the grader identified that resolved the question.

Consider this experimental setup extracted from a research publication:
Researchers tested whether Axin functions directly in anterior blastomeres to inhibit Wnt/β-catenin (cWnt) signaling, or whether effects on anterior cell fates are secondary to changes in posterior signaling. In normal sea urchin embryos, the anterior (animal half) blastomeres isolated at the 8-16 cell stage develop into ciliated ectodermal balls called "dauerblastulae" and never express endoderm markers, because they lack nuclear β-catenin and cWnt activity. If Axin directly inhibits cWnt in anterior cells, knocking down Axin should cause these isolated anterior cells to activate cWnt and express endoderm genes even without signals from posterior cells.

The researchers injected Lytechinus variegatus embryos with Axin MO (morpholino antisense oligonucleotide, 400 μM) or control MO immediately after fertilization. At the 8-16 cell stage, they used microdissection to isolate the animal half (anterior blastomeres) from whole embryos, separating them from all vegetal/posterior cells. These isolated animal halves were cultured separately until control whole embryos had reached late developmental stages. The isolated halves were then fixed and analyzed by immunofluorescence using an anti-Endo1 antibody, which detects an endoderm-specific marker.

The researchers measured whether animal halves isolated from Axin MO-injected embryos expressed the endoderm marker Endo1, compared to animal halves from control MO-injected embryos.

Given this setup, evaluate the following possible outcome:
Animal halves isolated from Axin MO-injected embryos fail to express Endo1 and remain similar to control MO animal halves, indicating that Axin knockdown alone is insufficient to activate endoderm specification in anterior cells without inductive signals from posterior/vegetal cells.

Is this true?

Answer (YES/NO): NO